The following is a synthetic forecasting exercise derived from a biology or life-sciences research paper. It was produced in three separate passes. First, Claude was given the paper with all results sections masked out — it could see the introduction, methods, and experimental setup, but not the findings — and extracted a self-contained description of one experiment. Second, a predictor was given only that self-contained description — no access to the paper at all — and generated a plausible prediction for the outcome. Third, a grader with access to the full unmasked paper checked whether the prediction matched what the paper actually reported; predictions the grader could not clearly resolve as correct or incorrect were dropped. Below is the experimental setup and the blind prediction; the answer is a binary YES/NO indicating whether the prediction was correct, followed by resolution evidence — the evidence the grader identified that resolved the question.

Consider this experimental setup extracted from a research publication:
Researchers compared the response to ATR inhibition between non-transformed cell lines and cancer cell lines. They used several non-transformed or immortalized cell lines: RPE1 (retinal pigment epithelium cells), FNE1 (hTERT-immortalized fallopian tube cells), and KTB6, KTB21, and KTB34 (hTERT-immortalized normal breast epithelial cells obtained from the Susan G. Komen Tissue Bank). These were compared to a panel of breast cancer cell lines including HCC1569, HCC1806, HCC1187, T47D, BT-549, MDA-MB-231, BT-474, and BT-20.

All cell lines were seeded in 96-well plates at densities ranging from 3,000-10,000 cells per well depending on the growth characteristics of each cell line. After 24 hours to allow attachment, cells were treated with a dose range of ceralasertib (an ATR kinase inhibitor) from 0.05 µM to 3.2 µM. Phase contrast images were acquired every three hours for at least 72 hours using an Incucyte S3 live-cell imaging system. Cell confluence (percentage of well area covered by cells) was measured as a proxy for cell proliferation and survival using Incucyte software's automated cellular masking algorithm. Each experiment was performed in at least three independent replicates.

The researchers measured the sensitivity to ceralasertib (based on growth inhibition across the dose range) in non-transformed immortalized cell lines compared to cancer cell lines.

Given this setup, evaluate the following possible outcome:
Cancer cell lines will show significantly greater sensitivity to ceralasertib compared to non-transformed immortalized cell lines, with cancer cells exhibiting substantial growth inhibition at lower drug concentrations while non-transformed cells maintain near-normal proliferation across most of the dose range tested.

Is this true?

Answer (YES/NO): NO